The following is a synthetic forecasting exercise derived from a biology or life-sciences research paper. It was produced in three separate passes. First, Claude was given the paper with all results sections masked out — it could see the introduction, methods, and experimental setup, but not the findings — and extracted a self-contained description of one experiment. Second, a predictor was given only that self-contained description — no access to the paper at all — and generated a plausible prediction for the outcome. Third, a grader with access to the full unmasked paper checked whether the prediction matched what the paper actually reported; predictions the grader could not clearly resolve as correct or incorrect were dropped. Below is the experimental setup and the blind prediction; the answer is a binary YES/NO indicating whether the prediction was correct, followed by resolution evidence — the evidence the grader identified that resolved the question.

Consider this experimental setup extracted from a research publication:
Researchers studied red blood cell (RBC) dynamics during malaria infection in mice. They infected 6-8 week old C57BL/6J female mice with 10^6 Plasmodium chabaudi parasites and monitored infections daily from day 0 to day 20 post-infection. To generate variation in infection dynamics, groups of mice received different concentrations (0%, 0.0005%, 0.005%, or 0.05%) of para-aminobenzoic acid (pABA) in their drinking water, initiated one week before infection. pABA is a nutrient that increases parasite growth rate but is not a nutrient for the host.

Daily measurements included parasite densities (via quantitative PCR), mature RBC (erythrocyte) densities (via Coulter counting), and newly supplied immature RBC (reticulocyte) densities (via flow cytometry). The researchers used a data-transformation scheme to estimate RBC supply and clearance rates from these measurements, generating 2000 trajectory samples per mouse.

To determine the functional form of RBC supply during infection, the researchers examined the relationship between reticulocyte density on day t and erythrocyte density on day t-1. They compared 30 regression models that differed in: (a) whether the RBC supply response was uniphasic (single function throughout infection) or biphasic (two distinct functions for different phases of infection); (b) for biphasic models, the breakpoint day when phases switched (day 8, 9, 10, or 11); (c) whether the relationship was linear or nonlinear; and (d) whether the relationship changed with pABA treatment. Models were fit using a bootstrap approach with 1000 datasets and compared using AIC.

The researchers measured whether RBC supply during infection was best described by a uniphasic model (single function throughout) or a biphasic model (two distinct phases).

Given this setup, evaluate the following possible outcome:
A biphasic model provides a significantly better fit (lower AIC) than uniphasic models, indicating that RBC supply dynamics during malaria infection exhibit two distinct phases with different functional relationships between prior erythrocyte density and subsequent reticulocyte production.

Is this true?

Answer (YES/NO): YES